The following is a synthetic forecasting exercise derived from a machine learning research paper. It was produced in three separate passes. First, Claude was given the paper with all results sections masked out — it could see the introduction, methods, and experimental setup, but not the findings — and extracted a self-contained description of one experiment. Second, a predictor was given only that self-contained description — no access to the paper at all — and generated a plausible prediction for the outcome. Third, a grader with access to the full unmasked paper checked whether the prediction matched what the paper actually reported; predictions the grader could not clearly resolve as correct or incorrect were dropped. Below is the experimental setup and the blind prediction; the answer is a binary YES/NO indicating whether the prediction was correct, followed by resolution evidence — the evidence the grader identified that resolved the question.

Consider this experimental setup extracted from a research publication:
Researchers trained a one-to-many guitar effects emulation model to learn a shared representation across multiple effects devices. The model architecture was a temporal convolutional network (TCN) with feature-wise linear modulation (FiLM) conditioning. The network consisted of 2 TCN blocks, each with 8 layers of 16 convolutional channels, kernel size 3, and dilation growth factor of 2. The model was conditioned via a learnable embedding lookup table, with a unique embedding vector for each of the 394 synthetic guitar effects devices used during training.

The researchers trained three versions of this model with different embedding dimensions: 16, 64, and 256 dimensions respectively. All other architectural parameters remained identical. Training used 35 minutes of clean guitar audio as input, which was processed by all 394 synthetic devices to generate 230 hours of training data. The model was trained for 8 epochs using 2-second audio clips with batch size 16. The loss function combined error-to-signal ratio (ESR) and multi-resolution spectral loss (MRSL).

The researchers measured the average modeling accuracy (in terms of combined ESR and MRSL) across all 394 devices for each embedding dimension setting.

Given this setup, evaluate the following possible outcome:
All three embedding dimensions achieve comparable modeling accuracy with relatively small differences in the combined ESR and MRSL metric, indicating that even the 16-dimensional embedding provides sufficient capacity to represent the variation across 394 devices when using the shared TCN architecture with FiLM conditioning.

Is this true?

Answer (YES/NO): NO